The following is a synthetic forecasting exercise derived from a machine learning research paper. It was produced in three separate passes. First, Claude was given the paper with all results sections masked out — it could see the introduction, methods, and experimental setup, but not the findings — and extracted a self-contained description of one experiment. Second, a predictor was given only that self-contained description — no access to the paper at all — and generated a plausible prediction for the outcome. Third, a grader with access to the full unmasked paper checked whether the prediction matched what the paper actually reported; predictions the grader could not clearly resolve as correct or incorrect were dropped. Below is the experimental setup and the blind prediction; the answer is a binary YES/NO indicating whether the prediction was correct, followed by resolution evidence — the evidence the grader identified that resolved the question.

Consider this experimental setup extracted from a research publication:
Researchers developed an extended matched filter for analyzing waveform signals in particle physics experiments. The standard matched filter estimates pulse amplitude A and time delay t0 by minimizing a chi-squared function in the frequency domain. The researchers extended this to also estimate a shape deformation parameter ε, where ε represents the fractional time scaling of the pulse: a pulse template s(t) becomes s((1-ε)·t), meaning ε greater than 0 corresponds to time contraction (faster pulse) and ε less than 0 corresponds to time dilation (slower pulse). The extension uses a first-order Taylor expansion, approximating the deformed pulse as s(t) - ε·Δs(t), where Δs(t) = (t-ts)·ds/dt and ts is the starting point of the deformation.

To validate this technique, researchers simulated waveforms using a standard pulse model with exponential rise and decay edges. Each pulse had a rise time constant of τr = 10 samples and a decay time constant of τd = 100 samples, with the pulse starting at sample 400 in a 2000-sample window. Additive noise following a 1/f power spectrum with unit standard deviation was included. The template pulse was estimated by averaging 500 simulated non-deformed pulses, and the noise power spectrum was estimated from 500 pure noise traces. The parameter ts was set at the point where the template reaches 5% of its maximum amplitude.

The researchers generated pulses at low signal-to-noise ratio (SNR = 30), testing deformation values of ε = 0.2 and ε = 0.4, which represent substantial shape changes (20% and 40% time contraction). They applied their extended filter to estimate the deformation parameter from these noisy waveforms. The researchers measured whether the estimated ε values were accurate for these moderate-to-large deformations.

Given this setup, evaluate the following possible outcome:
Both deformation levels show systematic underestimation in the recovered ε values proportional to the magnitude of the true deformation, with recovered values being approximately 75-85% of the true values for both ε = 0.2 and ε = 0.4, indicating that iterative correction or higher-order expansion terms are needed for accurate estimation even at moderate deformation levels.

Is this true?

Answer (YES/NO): NO